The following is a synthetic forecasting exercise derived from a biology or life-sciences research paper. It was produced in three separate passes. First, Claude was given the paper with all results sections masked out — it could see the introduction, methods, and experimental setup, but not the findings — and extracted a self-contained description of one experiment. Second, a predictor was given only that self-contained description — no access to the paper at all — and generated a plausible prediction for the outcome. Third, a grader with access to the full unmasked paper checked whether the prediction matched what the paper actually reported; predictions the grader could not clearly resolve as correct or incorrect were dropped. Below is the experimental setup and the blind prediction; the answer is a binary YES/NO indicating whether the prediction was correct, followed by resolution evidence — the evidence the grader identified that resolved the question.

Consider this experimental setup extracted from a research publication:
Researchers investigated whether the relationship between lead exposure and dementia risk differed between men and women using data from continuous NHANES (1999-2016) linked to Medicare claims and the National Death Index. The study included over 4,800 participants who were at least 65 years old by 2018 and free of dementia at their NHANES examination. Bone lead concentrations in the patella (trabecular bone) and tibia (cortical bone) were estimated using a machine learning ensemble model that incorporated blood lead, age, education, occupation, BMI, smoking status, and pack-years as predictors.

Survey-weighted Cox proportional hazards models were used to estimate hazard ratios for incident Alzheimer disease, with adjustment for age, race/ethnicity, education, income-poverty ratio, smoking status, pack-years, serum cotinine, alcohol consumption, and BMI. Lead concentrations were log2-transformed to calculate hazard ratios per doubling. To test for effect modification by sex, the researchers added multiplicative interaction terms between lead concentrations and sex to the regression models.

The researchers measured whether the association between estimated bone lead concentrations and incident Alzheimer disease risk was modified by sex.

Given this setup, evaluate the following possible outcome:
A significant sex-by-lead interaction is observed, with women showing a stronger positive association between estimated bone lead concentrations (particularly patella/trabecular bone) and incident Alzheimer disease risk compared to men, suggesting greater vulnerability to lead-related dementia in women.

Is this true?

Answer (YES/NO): NO